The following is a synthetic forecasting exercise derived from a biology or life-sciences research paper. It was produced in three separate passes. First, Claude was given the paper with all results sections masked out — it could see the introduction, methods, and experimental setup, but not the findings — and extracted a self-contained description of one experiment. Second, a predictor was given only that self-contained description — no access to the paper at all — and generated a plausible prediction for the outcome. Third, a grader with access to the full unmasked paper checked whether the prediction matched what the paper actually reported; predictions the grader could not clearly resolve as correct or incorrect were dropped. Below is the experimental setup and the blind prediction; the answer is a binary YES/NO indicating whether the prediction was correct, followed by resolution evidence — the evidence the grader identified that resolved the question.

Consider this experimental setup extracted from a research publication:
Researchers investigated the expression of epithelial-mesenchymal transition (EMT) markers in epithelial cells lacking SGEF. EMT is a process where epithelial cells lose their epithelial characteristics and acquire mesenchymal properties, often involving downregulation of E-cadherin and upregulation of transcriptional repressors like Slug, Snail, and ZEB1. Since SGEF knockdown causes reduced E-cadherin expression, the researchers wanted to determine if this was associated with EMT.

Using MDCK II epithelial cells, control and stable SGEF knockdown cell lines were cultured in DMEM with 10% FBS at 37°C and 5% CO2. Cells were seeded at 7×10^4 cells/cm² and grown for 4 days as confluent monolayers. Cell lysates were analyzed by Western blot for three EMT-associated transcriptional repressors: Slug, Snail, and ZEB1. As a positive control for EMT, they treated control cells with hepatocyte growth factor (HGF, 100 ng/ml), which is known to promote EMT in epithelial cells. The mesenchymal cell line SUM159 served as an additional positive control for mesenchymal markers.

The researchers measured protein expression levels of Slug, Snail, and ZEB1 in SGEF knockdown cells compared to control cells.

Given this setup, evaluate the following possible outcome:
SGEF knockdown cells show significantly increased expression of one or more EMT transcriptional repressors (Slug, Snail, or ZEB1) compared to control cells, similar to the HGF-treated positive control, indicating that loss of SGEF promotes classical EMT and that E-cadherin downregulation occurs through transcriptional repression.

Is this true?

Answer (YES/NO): NO